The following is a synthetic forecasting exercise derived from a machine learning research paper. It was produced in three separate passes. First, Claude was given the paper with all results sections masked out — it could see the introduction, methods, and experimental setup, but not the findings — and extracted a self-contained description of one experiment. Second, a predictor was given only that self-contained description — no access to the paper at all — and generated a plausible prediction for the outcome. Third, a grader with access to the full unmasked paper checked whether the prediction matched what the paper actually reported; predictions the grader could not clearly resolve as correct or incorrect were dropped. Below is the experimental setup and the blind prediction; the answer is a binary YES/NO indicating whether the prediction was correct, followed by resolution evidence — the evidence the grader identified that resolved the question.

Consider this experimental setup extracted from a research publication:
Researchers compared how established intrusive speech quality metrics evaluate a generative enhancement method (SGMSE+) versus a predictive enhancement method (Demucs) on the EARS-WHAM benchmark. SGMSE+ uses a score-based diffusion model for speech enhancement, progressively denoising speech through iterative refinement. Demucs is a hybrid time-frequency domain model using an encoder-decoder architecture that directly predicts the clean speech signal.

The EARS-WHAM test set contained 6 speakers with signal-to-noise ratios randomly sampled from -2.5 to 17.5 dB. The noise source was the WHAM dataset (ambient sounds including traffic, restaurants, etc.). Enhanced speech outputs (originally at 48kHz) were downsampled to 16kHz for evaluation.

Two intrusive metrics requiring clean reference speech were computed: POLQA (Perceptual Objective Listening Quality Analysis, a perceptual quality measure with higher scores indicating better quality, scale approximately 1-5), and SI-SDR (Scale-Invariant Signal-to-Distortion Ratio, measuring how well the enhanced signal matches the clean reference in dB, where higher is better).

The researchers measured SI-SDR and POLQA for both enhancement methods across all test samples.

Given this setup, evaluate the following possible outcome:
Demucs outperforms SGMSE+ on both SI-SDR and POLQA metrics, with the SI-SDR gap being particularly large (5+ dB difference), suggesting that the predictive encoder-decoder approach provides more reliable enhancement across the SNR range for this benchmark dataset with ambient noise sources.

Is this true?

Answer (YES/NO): NO